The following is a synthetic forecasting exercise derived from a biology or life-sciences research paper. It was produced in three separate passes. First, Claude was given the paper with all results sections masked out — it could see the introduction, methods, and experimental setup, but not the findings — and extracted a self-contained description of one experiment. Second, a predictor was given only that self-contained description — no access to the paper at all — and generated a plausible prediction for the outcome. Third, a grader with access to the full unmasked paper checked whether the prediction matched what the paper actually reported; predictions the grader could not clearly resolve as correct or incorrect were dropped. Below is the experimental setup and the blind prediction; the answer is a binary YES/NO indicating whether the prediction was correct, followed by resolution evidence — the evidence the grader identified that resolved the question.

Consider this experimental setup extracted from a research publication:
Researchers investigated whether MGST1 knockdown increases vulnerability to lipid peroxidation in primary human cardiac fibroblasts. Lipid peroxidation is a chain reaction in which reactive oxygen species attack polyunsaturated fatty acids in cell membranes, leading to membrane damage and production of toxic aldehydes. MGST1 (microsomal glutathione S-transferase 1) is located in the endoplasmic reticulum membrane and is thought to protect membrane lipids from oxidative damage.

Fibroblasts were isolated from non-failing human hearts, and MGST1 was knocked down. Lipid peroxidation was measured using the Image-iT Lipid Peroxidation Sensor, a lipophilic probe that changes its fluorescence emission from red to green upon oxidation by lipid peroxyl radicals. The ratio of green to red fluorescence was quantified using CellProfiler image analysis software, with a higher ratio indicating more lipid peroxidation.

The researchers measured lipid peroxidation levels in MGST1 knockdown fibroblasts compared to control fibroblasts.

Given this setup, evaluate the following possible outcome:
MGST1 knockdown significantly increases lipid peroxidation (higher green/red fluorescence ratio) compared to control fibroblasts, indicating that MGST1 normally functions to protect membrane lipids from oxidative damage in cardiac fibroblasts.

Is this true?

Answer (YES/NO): NO